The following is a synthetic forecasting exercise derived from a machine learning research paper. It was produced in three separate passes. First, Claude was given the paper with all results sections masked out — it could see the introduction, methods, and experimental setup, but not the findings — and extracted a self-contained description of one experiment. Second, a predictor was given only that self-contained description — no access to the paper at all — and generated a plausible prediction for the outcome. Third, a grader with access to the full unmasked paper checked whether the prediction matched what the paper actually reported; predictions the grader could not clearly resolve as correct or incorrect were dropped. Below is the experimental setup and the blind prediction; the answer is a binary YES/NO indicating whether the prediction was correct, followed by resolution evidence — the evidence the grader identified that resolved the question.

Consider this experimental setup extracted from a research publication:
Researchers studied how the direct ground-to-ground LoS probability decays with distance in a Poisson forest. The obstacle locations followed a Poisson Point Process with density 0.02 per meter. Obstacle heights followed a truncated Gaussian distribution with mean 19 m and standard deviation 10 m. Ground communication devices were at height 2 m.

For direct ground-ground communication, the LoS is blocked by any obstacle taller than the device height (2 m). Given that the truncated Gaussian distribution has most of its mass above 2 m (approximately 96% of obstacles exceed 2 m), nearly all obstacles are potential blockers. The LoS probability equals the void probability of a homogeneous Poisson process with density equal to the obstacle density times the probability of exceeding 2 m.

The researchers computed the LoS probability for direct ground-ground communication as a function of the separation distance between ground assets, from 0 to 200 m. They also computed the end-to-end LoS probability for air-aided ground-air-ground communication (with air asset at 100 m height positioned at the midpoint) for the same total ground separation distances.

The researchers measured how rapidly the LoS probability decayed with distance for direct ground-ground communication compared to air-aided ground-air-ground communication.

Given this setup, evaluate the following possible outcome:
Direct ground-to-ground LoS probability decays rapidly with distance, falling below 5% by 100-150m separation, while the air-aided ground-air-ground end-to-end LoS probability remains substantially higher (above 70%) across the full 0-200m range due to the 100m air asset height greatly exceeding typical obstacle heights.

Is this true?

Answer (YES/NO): NO